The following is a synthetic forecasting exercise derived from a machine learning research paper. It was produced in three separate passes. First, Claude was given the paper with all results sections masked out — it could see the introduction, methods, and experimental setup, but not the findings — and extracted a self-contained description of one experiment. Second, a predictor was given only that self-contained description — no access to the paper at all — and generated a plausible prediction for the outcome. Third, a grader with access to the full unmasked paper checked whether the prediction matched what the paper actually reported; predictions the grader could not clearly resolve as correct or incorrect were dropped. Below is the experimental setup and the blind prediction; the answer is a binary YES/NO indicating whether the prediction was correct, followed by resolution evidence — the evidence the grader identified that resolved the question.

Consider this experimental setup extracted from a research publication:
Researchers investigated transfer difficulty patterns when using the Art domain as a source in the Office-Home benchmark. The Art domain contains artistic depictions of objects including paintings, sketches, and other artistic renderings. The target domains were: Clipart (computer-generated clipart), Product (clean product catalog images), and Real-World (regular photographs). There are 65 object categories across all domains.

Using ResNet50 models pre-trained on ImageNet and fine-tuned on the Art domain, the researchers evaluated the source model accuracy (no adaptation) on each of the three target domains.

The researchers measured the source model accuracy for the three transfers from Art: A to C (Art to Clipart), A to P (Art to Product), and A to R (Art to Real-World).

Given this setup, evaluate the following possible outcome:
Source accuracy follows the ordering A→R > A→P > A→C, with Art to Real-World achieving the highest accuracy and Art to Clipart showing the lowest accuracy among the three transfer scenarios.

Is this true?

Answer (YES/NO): YES